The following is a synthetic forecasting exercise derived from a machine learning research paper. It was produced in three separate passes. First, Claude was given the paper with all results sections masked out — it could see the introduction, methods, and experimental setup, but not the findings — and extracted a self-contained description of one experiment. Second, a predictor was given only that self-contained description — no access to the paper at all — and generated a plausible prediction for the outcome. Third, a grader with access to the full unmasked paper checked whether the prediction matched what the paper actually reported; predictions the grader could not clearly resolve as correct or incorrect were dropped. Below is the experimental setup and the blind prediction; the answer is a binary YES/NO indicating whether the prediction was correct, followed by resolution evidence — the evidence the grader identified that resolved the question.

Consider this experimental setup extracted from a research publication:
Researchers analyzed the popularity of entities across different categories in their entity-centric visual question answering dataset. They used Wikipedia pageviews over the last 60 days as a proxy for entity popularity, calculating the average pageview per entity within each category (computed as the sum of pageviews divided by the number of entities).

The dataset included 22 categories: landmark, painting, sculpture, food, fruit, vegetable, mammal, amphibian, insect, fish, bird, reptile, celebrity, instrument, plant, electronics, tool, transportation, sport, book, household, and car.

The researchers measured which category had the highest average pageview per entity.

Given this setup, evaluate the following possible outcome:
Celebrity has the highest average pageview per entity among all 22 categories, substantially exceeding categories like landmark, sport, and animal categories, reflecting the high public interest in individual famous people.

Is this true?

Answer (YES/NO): YES